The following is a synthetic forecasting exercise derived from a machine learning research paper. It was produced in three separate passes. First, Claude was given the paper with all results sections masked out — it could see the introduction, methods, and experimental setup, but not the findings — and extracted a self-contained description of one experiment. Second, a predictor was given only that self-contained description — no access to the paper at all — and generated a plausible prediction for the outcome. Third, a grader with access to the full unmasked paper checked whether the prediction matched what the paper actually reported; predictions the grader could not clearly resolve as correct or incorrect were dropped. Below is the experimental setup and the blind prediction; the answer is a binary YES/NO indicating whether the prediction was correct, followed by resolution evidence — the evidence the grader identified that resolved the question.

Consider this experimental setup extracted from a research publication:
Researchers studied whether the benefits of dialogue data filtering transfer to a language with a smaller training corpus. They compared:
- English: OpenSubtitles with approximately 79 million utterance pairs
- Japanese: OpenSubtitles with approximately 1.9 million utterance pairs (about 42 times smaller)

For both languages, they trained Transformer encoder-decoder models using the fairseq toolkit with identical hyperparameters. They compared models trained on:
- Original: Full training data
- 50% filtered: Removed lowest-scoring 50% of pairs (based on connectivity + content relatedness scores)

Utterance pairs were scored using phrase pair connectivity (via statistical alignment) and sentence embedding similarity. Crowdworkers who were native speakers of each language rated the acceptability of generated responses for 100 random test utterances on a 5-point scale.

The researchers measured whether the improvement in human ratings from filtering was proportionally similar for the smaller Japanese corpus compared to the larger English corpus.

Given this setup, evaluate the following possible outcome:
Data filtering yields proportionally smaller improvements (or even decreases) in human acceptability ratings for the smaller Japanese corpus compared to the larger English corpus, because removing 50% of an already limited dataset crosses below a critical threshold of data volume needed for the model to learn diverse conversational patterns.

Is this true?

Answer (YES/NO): NO